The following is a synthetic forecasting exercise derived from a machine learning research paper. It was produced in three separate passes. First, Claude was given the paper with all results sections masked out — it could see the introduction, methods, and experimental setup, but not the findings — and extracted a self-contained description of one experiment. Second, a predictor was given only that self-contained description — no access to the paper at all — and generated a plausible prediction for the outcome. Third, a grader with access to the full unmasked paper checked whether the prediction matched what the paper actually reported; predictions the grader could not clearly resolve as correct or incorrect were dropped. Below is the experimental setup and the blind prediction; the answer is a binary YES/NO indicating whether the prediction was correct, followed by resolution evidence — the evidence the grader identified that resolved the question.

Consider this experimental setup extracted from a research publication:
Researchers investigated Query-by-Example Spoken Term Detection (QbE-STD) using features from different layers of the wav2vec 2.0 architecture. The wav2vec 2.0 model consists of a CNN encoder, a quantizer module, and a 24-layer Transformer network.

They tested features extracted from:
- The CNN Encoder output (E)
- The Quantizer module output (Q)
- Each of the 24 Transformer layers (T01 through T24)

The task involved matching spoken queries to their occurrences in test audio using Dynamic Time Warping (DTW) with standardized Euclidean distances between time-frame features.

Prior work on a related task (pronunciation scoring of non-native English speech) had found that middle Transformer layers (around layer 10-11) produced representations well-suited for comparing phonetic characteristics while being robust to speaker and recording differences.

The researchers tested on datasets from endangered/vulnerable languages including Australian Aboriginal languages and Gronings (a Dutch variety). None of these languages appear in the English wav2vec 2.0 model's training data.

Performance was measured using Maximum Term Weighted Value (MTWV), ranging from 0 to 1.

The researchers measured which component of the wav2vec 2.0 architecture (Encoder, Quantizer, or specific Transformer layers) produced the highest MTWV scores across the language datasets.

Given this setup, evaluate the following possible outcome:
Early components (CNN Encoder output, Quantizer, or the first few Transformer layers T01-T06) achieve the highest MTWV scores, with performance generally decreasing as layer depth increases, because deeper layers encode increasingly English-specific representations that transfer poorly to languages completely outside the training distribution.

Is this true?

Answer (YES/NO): NO